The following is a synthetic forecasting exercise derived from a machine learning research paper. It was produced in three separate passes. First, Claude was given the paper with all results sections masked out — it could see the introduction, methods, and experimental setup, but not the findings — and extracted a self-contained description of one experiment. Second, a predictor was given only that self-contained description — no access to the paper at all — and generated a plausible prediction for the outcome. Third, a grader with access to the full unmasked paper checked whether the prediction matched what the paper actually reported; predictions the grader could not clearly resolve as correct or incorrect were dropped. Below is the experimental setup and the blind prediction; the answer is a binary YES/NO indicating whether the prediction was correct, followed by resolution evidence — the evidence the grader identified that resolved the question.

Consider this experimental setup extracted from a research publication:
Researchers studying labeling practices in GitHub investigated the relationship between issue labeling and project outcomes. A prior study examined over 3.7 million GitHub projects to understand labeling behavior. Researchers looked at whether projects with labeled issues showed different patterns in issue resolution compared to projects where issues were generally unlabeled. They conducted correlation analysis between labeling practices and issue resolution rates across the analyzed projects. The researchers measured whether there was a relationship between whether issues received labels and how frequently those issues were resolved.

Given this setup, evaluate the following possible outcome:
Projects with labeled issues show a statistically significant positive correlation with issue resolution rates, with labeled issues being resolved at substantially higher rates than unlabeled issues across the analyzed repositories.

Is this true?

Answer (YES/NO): NO